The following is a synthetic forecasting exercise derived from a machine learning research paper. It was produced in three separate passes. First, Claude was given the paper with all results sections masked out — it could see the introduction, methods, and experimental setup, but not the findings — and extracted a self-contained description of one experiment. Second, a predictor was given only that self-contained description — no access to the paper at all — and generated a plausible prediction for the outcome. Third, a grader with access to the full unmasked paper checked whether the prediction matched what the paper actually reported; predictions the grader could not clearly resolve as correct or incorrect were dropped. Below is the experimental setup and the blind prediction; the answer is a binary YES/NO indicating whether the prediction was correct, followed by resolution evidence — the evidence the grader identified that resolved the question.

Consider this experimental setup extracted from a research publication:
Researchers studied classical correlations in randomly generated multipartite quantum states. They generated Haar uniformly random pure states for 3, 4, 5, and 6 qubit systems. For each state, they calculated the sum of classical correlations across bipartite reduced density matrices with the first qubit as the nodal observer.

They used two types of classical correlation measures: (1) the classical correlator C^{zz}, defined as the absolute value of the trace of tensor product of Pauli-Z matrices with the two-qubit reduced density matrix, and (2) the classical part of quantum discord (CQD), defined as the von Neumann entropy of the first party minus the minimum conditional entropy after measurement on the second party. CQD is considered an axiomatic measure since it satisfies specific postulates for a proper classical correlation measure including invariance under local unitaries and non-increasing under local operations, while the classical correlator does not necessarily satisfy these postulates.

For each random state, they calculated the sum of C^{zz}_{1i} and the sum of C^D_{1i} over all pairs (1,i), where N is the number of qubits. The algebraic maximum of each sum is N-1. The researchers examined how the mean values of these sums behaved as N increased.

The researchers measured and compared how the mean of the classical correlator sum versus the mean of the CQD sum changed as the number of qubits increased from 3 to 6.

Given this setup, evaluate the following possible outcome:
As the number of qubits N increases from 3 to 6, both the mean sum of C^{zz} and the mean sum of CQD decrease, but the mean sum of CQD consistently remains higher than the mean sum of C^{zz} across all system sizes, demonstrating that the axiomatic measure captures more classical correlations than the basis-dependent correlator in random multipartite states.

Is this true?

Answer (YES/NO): NO